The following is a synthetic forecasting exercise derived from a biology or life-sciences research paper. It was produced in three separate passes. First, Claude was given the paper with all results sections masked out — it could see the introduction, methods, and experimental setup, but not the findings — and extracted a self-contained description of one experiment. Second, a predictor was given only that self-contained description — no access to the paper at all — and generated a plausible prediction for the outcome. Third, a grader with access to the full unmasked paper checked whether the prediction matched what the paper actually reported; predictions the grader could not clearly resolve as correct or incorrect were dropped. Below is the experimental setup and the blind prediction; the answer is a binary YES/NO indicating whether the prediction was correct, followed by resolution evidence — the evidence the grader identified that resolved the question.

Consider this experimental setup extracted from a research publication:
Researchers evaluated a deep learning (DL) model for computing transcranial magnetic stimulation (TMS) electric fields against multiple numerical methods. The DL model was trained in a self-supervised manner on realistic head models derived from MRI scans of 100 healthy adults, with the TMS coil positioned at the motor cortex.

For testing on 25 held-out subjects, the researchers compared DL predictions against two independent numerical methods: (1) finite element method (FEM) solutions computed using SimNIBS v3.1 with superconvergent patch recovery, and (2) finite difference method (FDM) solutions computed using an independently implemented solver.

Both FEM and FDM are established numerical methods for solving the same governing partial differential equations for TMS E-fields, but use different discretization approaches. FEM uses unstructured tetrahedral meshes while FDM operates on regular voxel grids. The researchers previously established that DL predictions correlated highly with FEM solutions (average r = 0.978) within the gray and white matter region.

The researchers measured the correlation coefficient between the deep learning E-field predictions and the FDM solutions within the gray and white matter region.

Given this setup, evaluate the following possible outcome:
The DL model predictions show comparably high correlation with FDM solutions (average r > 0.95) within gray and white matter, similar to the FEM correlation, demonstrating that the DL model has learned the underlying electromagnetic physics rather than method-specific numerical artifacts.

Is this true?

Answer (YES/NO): YES